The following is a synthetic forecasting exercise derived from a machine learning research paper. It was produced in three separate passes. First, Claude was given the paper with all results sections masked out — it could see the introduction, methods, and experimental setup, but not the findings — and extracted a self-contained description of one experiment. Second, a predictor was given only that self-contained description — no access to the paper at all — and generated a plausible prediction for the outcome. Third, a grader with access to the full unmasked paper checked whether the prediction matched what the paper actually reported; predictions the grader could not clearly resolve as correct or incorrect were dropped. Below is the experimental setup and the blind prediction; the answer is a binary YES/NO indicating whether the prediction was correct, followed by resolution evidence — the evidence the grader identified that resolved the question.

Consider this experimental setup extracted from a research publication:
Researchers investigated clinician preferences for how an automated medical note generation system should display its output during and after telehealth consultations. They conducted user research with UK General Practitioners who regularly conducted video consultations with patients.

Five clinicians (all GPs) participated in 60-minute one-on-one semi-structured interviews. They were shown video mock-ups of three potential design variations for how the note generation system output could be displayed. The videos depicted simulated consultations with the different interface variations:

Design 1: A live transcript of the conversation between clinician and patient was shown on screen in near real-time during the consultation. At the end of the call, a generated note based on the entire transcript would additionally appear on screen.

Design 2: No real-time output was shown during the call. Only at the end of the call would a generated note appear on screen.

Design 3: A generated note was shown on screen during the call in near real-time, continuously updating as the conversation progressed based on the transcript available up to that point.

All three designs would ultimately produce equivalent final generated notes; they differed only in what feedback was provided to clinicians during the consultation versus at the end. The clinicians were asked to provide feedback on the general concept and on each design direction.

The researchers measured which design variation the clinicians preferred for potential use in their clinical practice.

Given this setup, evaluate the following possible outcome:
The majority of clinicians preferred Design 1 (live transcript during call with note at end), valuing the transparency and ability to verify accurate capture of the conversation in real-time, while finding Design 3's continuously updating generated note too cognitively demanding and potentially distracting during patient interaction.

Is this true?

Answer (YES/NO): NO